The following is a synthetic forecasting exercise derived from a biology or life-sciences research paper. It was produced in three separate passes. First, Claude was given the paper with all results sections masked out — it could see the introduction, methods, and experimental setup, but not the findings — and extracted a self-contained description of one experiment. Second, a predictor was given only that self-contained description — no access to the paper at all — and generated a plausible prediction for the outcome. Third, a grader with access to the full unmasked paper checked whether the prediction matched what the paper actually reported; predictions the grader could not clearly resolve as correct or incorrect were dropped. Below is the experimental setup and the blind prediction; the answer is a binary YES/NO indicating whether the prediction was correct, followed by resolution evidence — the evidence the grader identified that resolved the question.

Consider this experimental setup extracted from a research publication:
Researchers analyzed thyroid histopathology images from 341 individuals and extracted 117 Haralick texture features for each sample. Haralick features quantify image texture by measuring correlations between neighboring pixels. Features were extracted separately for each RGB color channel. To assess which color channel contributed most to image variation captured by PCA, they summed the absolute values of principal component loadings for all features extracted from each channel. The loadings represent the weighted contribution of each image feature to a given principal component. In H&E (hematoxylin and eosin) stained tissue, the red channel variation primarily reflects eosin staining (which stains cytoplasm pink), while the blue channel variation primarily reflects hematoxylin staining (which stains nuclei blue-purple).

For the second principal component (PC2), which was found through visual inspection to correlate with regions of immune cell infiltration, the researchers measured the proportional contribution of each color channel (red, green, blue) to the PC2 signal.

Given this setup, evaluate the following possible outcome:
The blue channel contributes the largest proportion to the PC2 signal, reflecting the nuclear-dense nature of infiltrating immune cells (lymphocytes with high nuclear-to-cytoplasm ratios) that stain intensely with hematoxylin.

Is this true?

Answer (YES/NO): NO